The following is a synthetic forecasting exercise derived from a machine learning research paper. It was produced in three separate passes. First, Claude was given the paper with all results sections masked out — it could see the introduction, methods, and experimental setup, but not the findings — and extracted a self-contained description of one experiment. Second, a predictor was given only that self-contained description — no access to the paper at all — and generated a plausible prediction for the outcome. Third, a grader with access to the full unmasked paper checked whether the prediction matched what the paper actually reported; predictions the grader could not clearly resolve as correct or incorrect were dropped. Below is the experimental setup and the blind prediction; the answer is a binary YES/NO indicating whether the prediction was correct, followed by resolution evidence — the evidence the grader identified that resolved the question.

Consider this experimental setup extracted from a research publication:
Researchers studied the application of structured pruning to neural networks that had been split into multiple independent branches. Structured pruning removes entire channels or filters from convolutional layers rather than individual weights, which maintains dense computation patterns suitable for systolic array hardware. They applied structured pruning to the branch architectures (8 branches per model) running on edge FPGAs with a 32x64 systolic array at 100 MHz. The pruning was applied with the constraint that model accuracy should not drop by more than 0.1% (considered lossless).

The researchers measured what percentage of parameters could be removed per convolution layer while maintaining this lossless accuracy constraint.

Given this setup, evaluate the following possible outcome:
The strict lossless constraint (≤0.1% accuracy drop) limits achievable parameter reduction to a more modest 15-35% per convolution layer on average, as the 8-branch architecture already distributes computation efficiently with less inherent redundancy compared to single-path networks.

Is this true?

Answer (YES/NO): NO